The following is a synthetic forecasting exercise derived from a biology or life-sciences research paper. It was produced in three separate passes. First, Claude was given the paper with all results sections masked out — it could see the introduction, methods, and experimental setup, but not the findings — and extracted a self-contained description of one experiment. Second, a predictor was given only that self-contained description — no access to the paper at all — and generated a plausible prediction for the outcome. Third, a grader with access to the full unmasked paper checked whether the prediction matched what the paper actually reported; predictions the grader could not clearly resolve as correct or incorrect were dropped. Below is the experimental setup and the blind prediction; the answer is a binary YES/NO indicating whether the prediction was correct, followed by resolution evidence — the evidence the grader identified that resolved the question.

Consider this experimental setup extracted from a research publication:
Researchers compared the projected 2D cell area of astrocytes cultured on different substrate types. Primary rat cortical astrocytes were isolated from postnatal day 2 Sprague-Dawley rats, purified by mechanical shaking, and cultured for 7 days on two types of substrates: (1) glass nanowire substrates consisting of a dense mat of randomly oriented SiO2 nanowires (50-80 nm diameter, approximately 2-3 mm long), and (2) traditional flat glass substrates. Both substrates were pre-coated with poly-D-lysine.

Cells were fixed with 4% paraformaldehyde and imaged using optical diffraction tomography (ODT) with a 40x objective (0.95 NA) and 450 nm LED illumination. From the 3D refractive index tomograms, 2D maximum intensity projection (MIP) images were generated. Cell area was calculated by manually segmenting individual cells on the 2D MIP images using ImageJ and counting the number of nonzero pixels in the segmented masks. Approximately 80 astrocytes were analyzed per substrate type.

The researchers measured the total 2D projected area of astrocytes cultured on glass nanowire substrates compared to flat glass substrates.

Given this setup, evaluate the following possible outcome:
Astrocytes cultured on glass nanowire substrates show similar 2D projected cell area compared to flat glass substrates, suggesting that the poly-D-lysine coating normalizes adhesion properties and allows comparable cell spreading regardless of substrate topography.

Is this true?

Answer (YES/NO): NO